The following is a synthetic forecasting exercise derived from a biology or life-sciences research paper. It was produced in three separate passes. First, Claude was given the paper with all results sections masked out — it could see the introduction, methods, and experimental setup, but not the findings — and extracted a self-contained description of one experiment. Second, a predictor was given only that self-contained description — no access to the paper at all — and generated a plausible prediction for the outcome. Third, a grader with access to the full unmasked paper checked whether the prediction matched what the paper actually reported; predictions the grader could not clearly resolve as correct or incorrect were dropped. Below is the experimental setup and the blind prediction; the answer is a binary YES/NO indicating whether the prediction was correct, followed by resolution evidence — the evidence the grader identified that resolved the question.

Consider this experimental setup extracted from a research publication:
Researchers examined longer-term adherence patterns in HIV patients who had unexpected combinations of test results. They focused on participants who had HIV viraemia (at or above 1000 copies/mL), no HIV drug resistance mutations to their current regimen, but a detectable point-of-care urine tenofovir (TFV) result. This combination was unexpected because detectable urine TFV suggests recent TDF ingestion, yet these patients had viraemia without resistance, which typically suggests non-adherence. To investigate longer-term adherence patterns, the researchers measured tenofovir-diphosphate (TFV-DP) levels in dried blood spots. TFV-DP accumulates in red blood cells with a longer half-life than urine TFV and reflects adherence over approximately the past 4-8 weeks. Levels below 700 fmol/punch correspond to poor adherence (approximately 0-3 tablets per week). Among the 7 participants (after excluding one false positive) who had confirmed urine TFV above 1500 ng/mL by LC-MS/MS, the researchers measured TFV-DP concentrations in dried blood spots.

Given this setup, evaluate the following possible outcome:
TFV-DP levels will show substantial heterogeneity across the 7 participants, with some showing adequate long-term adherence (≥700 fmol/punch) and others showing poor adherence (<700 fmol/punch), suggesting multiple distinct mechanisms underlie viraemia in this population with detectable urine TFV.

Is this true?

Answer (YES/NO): NO